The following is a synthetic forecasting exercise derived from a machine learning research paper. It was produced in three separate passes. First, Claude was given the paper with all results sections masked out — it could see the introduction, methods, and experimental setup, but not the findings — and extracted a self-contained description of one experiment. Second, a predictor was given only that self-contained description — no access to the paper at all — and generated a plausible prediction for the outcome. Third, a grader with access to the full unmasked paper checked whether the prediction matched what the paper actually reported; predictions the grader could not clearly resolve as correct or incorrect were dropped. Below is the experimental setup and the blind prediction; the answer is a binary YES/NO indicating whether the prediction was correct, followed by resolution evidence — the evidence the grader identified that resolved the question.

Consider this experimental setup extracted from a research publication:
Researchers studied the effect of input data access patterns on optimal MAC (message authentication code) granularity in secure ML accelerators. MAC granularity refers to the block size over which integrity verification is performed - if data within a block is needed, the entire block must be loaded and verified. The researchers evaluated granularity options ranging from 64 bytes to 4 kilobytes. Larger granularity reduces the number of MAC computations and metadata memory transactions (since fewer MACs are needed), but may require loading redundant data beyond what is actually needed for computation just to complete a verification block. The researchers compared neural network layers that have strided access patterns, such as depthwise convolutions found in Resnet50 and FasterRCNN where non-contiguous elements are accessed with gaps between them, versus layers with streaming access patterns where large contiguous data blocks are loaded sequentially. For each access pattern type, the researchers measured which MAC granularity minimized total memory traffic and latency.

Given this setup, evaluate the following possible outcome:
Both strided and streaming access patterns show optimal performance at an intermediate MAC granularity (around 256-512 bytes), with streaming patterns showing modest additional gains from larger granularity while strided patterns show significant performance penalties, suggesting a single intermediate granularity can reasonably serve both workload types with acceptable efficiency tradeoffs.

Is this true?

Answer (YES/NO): NO